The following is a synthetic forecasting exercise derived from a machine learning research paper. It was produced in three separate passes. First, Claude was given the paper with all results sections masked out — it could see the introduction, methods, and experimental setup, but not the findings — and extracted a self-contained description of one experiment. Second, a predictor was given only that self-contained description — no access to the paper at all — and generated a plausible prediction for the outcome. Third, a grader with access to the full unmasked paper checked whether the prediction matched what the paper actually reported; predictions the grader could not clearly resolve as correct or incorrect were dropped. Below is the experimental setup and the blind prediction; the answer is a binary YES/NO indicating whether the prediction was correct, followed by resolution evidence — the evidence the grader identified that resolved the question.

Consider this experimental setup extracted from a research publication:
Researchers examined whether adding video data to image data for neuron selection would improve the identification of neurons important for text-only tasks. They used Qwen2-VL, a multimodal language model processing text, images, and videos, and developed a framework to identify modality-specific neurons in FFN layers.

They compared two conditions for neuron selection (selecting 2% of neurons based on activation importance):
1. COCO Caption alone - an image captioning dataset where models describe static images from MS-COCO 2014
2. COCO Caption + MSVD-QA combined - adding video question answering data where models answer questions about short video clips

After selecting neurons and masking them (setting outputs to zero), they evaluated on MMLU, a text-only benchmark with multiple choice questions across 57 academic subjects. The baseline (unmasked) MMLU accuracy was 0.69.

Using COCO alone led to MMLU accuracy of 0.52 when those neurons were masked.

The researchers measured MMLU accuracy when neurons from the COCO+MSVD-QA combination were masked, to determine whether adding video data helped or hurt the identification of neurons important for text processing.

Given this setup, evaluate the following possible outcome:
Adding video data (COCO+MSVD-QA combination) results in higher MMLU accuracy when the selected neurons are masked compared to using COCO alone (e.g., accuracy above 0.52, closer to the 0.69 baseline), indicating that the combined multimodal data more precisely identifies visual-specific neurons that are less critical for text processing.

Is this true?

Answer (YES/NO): YES